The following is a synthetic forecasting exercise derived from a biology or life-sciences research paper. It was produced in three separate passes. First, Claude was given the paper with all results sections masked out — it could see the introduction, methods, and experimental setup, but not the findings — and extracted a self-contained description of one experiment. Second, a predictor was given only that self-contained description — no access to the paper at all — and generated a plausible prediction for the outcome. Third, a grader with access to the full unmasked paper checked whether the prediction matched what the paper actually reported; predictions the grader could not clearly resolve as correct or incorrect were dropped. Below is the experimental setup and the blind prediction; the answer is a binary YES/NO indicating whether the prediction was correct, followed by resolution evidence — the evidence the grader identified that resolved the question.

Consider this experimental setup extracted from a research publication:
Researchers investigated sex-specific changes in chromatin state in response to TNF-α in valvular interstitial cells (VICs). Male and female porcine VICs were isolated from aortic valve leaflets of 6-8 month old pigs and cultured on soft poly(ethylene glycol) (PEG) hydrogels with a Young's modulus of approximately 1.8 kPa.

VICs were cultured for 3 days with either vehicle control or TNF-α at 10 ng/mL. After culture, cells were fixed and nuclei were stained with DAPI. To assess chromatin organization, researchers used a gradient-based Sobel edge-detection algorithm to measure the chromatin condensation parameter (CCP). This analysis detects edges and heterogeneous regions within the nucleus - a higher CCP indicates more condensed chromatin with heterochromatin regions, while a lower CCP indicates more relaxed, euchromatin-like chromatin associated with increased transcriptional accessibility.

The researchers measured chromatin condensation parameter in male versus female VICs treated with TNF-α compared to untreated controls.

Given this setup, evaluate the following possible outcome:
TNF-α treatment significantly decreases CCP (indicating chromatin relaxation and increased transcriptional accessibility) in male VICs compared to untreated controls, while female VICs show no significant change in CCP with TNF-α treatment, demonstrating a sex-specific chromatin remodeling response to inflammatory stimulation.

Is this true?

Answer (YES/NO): NO